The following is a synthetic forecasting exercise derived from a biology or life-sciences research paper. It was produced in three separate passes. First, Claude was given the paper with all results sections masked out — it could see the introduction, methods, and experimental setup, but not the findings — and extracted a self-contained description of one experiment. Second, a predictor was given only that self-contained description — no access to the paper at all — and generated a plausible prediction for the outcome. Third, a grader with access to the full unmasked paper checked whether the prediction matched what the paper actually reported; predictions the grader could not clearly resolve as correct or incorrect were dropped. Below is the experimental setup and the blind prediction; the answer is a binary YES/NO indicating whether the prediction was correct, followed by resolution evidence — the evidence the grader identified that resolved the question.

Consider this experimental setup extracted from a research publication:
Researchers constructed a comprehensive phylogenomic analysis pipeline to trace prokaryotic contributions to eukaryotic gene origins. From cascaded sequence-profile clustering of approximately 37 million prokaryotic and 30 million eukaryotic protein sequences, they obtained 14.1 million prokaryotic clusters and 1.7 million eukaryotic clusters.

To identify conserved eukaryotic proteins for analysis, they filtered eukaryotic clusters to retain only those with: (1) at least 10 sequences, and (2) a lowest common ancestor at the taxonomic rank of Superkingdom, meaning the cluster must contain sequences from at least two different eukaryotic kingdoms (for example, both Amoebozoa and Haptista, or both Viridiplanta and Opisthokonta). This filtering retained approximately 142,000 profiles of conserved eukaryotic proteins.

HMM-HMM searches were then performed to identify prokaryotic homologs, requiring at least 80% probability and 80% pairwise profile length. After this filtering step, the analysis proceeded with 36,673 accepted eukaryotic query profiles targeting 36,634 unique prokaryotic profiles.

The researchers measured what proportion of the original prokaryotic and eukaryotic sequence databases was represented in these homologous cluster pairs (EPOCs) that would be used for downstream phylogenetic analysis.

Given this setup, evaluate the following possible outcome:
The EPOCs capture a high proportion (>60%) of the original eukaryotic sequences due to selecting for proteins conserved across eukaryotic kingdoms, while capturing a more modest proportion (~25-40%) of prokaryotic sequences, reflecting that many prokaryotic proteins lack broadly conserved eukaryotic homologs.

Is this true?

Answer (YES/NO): NO